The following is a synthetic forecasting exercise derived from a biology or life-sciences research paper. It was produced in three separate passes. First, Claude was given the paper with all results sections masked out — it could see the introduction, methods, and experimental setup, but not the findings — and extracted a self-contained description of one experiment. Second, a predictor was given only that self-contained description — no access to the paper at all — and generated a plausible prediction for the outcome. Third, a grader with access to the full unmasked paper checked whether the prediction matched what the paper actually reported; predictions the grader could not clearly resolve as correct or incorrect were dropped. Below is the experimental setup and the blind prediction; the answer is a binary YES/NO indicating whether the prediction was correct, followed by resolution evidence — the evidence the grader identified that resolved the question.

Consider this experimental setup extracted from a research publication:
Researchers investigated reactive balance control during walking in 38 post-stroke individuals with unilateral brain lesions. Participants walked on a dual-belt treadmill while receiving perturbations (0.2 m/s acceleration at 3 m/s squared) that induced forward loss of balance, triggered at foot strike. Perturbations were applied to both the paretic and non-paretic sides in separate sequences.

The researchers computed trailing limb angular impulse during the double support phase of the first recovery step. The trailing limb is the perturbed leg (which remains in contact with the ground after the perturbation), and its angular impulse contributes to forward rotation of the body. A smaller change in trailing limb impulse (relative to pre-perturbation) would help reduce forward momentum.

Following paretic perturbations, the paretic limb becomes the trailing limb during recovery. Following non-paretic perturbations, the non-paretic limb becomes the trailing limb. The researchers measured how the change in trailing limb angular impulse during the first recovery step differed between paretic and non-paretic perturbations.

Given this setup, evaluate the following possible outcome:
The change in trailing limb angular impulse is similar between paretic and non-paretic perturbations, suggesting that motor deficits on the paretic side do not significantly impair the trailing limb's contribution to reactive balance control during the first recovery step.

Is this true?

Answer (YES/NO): NO